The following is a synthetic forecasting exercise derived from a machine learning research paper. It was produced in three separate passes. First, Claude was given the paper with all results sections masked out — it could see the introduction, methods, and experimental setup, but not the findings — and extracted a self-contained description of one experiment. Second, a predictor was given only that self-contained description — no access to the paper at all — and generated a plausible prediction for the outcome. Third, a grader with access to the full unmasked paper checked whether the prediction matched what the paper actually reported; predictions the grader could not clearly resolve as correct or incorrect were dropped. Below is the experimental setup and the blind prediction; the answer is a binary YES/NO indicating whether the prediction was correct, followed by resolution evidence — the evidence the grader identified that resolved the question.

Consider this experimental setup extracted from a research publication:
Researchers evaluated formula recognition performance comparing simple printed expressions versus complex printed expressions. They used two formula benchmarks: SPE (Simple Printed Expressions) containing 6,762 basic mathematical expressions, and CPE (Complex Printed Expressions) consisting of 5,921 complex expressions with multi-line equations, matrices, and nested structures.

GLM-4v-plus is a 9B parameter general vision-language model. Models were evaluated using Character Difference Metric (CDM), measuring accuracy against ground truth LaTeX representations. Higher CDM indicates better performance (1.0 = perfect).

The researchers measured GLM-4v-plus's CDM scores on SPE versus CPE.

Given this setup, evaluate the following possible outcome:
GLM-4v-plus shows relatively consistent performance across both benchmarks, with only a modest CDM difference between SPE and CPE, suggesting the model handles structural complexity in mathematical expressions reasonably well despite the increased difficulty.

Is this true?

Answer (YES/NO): NO